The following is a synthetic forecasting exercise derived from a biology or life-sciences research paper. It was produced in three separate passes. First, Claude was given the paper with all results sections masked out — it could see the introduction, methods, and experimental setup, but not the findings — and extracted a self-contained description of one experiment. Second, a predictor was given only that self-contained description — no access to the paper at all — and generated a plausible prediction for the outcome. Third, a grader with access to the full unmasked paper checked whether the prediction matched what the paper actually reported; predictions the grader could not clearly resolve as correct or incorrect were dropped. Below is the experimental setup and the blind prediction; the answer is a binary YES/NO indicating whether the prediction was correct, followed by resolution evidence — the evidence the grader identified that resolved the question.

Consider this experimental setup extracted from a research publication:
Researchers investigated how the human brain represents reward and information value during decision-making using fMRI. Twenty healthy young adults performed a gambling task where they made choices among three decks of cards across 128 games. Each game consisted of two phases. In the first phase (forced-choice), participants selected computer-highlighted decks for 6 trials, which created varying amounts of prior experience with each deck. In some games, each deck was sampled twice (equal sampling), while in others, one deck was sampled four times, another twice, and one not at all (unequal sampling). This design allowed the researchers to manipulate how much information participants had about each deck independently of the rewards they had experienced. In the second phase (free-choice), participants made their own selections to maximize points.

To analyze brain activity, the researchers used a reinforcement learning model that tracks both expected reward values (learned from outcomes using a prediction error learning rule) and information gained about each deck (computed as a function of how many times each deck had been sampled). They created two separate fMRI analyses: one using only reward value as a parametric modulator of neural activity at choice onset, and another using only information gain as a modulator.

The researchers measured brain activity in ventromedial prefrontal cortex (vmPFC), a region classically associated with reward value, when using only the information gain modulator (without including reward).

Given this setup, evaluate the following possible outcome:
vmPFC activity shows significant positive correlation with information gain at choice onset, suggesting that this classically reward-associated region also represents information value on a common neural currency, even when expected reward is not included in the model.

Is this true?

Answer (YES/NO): NO